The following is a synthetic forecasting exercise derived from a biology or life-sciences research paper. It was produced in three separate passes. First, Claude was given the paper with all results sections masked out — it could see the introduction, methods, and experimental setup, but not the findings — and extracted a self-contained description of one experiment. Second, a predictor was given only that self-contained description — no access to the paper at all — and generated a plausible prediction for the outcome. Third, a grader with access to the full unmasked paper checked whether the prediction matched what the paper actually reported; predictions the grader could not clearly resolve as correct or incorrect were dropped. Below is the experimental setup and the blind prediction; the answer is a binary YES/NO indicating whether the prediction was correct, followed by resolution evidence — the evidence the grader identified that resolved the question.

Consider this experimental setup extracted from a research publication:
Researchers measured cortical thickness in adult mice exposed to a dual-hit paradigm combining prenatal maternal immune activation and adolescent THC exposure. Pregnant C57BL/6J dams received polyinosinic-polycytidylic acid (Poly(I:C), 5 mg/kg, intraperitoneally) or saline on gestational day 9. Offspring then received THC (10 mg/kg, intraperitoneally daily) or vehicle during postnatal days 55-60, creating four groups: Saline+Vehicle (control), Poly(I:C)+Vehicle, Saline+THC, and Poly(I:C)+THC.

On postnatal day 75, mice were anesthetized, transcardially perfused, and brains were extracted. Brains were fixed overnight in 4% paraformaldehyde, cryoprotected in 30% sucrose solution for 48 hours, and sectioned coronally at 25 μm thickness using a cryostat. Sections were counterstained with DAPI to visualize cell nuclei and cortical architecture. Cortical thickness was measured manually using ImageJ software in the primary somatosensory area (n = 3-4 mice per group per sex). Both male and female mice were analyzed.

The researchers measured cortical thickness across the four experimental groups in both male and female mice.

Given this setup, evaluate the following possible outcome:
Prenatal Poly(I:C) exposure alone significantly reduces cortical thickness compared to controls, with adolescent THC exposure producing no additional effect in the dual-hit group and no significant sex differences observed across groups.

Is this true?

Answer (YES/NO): NO